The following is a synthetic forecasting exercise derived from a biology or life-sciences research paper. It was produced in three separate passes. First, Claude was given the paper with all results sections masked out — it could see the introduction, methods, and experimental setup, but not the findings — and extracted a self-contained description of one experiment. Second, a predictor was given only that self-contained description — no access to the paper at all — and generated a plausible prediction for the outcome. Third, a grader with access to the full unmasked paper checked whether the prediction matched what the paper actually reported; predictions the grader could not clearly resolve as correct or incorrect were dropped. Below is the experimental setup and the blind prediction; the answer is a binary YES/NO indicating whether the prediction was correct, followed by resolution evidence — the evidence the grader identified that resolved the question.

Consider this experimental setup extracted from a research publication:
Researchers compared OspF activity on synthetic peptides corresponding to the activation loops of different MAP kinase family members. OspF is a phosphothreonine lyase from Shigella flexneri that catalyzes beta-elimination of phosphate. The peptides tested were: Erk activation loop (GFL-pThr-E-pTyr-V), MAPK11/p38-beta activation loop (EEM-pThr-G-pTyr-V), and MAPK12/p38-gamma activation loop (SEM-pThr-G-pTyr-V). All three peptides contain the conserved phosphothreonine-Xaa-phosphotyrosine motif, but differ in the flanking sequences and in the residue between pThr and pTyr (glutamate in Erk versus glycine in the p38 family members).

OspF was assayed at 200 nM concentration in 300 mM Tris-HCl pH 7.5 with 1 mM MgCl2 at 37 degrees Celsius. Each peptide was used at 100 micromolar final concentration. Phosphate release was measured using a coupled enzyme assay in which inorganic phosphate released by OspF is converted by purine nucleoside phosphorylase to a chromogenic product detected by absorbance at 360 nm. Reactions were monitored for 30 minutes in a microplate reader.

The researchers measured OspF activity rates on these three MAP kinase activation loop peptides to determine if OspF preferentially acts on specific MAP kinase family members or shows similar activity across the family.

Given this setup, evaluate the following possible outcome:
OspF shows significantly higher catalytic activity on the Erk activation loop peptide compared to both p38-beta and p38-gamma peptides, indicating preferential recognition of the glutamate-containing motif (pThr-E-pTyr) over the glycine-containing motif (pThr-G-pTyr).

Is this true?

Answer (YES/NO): NO